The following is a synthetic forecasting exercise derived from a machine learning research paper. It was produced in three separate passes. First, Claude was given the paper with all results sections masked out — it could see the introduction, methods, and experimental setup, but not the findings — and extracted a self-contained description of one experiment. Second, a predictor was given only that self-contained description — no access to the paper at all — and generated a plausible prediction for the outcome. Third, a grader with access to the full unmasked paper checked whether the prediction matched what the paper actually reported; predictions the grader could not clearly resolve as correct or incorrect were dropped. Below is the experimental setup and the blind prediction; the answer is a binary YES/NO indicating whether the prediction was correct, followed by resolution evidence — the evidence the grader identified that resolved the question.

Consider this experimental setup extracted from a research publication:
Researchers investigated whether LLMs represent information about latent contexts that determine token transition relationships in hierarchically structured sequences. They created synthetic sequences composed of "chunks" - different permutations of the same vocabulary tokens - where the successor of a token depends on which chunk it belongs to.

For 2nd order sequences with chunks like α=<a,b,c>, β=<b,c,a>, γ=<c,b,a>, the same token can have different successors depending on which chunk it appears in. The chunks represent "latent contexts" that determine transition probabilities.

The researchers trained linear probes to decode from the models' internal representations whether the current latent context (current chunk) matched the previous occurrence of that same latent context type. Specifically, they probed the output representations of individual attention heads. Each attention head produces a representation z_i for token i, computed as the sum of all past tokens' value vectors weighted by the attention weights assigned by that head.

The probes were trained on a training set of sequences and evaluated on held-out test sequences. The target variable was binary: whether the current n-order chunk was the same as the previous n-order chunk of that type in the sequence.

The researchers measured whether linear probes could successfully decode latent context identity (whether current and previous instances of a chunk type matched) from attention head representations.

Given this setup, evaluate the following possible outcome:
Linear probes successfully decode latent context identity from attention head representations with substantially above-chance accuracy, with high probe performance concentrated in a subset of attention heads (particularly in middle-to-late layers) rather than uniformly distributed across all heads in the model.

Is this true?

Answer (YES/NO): YES